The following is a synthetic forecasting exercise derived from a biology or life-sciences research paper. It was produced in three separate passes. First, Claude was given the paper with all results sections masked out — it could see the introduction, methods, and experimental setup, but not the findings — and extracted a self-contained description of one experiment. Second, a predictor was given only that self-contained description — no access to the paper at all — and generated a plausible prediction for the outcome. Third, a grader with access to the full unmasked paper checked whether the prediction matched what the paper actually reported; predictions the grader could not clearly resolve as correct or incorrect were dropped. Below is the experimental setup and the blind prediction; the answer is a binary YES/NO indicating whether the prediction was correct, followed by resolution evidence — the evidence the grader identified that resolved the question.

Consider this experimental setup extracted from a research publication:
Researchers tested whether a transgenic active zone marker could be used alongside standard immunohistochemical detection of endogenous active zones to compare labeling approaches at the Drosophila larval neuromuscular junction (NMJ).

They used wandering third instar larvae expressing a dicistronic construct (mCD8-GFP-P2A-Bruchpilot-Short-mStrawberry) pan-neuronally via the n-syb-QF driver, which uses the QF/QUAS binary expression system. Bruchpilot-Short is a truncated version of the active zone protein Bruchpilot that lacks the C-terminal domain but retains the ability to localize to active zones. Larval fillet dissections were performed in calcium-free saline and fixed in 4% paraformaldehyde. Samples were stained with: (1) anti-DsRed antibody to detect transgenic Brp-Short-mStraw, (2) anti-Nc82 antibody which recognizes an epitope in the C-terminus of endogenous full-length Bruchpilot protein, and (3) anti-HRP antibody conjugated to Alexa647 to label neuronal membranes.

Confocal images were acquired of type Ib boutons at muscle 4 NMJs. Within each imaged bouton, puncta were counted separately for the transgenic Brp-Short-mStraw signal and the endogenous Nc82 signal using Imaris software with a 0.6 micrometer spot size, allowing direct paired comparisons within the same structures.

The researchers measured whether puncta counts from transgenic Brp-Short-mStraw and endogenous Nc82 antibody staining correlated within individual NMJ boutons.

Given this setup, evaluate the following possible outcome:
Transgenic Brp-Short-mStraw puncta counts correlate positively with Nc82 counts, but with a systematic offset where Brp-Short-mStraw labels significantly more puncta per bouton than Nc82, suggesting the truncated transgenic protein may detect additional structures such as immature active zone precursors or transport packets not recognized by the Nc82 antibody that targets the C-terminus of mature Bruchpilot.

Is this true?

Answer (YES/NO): NO